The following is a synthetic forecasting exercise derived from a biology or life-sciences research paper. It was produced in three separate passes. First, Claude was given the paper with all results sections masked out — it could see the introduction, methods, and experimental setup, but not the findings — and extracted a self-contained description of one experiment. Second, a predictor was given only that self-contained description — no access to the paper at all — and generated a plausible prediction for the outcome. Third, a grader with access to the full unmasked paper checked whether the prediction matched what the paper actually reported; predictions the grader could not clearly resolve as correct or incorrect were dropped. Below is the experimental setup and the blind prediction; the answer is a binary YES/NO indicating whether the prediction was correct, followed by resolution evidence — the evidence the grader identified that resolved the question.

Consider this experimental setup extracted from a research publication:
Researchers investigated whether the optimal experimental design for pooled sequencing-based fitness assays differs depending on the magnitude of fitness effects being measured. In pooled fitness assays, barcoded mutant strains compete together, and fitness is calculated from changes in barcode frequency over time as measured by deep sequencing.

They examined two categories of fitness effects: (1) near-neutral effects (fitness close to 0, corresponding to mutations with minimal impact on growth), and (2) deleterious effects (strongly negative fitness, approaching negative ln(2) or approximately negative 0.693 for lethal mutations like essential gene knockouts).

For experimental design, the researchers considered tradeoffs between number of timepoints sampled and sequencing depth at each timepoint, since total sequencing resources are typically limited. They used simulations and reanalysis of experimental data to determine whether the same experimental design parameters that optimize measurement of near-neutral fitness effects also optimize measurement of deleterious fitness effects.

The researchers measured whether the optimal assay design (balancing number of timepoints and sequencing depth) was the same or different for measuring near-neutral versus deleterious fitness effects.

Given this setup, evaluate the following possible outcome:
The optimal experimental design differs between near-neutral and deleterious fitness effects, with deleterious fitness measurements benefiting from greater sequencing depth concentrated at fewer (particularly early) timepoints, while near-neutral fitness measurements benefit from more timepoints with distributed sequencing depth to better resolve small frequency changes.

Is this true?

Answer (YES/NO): YES